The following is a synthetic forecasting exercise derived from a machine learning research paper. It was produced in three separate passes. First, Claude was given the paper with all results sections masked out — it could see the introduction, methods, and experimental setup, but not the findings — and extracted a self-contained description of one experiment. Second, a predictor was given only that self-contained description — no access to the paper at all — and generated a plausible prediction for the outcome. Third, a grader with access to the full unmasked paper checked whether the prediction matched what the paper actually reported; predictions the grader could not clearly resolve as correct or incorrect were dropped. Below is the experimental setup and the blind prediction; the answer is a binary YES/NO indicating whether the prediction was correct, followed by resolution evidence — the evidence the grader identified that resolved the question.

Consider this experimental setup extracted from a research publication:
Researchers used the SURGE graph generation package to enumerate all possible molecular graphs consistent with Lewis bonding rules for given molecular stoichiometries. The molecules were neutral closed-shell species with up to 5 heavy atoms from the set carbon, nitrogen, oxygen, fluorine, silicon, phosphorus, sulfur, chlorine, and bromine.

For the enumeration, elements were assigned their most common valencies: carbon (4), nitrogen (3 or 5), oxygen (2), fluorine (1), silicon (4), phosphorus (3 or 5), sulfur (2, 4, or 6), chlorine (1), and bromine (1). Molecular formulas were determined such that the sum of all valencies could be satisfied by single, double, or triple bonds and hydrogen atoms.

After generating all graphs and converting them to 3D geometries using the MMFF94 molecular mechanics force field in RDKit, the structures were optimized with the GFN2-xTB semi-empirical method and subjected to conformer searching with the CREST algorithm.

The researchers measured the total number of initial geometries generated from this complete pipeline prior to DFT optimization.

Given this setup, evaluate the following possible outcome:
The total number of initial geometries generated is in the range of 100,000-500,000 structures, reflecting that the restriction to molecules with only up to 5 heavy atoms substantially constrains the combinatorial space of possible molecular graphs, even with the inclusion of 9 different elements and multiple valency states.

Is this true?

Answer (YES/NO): NO